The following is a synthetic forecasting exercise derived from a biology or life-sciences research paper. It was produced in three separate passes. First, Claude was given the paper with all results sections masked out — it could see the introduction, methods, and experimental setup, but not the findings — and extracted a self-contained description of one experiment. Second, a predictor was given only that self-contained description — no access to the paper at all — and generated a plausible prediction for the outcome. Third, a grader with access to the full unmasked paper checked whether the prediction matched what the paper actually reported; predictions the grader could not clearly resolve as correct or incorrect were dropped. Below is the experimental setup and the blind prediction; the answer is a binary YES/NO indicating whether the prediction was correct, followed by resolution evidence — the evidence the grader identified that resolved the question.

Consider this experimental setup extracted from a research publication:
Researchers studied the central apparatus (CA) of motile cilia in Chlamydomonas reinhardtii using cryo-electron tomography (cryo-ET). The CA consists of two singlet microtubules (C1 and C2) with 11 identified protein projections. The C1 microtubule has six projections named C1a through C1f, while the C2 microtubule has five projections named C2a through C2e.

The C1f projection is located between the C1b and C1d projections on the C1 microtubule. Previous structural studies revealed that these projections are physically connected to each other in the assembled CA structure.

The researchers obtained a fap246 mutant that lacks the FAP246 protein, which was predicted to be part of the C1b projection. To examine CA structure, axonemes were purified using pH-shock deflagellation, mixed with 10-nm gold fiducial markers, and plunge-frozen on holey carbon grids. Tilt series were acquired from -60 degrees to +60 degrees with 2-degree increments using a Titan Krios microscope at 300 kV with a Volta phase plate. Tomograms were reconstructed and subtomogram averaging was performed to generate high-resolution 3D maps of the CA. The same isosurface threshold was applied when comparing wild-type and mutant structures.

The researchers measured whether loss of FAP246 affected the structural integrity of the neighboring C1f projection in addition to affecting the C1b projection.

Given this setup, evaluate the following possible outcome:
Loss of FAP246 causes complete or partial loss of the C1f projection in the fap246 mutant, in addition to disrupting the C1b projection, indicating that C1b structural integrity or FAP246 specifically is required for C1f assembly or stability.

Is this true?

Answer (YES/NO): NO